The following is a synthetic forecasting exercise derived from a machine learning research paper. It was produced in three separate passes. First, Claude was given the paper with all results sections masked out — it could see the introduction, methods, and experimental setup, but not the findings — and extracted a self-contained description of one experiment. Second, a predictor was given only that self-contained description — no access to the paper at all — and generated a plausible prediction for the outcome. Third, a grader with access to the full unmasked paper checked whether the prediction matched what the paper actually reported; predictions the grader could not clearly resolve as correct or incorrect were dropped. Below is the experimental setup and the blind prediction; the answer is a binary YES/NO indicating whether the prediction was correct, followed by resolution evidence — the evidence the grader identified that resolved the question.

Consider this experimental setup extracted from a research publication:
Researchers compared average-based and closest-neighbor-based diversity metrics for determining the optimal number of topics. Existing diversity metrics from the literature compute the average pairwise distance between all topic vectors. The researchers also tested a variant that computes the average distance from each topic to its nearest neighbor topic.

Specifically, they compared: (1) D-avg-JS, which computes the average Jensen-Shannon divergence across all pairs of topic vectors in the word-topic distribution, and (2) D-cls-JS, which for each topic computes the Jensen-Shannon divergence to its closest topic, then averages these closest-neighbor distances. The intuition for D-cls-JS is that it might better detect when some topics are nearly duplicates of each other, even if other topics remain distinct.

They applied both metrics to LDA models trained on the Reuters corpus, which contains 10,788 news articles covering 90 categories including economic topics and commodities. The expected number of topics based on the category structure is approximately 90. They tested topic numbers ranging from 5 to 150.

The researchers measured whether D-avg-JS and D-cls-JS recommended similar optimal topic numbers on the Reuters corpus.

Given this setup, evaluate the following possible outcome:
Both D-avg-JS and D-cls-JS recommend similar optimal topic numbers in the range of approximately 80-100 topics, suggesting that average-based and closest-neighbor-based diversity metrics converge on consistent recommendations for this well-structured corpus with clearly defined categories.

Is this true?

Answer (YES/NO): NO